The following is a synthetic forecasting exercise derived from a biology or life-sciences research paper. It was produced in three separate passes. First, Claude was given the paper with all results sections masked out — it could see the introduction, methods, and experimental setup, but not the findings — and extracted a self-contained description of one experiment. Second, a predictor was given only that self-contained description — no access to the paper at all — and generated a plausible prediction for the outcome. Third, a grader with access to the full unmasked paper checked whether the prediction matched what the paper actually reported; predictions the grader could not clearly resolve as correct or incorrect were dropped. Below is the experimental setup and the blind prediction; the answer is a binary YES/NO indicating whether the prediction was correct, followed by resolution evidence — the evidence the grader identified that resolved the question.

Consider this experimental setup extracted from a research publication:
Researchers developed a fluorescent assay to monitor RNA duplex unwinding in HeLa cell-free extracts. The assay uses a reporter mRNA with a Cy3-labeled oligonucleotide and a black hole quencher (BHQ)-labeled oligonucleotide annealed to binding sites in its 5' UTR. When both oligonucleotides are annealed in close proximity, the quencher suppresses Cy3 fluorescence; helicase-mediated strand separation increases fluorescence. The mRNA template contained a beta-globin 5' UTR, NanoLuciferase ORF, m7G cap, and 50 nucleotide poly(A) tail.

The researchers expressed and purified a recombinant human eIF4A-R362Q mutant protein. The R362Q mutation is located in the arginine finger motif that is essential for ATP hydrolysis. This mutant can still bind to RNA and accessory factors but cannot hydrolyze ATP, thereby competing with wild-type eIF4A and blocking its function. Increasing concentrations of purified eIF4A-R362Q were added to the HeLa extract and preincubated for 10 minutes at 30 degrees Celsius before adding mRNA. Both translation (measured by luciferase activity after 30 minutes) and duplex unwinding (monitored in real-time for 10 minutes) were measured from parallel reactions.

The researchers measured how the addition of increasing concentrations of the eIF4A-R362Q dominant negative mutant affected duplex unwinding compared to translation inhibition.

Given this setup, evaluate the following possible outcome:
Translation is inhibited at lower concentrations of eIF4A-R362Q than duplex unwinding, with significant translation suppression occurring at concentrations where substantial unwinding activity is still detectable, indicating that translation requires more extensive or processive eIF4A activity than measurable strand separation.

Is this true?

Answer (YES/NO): YES